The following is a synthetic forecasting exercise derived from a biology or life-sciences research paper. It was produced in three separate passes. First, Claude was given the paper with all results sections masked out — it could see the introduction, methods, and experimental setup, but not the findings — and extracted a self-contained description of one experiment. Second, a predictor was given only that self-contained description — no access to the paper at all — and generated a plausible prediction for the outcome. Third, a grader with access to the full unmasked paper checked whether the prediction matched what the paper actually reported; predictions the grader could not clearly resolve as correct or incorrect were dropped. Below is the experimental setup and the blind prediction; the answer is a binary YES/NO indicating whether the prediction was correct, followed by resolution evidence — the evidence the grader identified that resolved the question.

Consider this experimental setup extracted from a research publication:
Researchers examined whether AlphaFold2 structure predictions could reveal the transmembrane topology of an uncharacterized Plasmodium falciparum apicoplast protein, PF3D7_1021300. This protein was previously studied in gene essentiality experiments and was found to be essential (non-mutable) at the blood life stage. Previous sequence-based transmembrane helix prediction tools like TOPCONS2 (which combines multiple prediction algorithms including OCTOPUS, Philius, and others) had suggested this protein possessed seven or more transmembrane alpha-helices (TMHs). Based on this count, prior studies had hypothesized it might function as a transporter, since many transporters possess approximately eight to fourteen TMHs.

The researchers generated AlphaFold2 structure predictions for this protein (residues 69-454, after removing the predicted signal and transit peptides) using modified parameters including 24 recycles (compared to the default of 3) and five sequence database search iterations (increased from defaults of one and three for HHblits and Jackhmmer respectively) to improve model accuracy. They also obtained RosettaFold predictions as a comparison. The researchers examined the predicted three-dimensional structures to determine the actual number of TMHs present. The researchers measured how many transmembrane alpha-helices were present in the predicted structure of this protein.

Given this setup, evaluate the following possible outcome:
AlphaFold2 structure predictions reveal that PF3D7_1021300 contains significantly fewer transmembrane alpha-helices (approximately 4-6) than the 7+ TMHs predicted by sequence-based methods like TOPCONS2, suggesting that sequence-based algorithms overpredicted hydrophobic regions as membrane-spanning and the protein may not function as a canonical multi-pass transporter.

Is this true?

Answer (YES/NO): NO